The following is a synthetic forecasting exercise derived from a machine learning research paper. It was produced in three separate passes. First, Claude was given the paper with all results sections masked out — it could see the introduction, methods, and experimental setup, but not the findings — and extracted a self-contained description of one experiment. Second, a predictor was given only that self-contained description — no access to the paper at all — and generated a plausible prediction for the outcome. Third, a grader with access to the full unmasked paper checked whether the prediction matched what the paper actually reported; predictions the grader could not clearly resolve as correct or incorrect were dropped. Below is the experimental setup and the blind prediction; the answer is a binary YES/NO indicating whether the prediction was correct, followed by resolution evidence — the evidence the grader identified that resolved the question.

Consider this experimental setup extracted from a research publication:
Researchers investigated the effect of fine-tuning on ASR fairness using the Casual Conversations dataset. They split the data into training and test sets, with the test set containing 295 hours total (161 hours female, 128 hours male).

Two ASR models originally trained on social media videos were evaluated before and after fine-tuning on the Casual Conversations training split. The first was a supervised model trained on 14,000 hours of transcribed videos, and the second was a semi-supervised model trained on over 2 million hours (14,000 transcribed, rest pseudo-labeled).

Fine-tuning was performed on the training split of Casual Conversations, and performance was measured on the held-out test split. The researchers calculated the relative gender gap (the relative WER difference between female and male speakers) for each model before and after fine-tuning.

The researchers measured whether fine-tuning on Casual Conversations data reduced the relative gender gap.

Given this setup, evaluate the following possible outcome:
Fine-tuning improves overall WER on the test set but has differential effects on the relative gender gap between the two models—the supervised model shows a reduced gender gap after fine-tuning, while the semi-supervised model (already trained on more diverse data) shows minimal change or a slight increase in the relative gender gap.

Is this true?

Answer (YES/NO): YES